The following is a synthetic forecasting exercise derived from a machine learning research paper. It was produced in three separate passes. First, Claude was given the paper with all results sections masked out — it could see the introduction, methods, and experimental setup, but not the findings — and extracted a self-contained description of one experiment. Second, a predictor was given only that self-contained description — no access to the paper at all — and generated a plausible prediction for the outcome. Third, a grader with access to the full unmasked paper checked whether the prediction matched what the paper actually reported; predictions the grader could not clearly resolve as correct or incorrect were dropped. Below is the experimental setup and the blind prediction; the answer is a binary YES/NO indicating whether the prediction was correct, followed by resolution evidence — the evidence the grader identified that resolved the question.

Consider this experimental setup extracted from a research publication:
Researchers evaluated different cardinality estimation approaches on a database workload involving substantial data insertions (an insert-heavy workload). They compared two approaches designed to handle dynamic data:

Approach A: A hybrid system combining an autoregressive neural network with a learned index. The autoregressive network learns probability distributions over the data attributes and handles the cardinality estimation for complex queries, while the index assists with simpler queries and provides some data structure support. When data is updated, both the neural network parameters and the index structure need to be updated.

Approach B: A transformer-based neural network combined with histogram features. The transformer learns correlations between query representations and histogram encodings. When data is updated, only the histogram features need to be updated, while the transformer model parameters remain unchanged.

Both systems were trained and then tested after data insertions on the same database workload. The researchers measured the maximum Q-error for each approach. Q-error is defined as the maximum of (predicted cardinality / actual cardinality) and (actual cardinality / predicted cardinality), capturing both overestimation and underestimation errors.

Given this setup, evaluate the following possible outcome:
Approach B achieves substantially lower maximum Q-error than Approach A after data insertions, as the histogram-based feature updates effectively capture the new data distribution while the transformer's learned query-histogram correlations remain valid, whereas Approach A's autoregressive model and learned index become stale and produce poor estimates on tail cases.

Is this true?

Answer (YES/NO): YES